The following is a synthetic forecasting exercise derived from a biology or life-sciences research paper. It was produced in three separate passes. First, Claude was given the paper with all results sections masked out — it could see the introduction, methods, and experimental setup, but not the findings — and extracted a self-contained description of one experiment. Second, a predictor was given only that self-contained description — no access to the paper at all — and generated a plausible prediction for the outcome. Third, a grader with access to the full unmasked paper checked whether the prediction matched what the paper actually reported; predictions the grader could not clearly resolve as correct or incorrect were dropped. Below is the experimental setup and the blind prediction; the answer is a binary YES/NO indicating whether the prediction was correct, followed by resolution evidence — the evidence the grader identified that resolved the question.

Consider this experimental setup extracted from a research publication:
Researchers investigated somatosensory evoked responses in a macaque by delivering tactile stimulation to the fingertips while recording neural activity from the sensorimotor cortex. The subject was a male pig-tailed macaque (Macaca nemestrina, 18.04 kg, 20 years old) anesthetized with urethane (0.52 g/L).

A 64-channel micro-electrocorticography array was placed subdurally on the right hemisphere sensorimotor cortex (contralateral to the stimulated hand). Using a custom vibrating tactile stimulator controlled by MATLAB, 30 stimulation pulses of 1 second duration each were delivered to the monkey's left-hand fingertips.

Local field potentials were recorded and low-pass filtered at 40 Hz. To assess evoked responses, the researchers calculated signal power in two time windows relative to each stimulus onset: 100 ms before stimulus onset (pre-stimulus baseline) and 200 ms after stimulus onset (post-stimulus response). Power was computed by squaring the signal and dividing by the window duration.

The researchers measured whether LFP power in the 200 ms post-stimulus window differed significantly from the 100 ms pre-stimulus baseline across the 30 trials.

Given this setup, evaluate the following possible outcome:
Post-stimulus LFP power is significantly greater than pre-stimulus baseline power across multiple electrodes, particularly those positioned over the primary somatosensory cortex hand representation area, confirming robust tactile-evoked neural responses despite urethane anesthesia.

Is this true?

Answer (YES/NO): NO